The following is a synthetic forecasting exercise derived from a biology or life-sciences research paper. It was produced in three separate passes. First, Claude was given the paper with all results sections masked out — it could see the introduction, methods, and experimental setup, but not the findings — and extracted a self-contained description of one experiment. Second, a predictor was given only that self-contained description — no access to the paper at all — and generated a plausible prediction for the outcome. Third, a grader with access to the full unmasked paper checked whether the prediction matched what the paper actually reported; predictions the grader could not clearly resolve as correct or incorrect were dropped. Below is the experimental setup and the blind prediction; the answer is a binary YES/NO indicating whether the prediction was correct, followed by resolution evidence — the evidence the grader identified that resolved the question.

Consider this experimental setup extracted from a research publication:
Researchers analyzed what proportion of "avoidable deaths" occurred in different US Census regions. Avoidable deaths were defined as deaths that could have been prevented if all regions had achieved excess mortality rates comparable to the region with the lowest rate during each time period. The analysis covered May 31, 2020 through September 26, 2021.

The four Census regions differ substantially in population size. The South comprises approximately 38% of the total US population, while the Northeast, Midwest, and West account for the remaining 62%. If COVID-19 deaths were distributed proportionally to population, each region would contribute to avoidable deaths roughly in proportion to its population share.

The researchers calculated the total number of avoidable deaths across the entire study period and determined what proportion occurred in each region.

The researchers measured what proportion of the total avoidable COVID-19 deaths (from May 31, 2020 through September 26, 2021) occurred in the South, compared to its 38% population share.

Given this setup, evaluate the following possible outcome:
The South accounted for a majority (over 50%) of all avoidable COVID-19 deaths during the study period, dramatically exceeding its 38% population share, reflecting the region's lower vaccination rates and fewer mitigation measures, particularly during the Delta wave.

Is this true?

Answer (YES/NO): YES